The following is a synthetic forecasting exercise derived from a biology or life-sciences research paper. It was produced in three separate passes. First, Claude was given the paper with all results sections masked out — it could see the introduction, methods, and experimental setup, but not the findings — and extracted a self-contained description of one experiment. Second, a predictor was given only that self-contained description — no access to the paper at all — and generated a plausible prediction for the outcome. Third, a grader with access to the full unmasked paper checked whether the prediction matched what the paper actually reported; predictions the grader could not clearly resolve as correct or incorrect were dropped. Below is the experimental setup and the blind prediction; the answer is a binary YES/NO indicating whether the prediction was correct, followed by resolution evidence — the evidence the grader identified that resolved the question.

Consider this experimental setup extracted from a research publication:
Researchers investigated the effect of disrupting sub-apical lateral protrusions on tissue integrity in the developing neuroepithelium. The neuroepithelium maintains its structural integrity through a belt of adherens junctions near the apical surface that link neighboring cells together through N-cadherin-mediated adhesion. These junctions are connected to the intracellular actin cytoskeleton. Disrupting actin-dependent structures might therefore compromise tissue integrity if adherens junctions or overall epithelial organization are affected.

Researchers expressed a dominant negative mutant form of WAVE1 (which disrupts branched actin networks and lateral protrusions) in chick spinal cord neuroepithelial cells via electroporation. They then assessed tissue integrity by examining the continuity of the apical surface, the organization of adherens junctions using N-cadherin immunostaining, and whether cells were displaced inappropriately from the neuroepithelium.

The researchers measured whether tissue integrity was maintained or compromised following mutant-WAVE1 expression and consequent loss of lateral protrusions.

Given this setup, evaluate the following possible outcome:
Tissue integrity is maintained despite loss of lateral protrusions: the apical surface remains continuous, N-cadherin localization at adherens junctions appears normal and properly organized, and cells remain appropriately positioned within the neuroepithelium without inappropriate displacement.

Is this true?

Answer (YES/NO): YES